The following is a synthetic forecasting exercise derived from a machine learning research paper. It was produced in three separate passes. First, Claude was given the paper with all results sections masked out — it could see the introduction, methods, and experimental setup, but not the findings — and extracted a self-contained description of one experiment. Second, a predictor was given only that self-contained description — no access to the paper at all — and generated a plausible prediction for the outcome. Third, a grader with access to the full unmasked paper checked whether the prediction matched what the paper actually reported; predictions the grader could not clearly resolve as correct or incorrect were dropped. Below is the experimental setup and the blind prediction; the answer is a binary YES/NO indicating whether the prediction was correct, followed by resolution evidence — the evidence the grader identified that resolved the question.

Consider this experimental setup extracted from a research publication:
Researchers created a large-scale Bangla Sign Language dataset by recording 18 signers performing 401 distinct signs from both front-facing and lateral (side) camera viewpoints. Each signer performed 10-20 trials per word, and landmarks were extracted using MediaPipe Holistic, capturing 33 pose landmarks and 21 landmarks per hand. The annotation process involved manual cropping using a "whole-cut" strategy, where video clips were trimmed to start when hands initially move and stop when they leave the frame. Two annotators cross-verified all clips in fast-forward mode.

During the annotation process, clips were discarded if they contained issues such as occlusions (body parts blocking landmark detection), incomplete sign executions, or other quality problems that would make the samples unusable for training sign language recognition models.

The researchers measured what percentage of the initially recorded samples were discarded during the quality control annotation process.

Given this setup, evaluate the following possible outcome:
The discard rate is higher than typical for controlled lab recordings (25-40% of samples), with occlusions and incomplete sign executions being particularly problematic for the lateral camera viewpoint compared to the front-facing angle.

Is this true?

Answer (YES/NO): NO